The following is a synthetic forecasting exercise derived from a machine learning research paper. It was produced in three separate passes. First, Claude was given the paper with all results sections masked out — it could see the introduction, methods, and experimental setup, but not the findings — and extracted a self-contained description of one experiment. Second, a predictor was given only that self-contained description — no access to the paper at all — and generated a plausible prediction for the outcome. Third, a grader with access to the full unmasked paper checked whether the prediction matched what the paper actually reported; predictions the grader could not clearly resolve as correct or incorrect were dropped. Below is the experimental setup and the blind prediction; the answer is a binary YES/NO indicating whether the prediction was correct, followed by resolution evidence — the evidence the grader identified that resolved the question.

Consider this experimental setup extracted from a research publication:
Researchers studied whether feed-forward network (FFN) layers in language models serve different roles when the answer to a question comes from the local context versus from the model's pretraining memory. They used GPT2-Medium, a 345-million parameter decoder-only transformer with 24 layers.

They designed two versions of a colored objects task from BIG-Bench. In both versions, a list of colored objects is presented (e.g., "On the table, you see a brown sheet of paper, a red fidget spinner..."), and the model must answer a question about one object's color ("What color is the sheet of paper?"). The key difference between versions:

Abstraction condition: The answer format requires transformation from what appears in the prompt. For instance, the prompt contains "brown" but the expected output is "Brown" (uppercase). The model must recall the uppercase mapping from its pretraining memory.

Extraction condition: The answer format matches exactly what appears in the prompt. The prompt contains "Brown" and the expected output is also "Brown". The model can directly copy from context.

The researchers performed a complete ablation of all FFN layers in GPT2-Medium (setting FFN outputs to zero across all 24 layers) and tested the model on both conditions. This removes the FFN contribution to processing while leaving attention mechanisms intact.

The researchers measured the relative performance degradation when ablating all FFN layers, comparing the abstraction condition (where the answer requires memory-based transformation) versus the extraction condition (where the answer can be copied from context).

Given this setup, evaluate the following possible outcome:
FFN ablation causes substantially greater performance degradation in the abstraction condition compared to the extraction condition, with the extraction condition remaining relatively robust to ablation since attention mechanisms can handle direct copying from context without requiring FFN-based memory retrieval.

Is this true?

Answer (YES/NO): YES